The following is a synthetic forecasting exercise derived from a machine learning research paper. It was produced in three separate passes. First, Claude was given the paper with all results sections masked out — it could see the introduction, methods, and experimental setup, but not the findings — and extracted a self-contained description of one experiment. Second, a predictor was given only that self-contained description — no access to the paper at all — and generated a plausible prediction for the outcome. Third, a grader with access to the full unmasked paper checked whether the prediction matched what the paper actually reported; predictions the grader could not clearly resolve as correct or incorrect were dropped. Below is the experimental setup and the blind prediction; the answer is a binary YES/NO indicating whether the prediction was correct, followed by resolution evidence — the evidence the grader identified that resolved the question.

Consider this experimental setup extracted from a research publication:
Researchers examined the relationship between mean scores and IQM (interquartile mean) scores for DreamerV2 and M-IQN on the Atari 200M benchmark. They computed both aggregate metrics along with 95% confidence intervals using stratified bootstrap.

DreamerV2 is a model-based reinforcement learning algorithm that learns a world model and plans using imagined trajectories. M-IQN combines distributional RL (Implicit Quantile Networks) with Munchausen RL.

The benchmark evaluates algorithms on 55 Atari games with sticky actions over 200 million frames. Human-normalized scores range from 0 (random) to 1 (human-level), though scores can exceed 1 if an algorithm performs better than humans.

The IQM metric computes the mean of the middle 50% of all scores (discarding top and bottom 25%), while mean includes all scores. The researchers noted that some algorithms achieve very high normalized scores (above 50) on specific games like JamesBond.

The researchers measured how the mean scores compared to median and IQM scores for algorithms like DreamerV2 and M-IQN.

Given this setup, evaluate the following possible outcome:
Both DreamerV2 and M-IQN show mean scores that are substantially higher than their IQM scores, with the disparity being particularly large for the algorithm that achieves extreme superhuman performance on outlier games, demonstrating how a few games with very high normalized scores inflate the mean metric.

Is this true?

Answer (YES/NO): YES